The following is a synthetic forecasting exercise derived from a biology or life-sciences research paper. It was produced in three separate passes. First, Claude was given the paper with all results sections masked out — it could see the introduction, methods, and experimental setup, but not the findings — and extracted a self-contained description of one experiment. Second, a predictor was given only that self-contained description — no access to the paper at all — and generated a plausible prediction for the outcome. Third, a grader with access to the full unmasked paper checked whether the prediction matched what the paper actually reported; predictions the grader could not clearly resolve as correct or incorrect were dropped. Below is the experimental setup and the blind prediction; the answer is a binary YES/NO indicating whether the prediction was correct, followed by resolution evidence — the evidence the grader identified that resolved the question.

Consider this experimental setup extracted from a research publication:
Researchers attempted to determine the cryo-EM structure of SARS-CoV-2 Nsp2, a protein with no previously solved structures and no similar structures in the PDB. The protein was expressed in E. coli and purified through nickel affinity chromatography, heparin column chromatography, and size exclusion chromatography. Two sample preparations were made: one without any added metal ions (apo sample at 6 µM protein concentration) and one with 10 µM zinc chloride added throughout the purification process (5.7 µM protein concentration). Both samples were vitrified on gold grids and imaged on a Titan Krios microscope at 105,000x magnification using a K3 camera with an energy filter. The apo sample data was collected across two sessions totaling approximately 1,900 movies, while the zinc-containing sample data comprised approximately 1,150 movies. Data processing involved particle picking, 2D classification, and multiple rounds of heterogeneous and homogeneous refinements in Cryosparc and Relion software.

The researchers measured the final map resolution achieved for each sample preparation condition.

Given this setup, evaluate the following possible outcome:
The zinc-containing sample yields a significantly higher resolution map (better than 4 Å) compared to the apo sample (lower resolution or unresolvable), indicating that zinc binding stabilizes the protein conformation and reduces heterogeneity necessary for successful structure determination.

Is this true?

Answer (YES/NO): NO